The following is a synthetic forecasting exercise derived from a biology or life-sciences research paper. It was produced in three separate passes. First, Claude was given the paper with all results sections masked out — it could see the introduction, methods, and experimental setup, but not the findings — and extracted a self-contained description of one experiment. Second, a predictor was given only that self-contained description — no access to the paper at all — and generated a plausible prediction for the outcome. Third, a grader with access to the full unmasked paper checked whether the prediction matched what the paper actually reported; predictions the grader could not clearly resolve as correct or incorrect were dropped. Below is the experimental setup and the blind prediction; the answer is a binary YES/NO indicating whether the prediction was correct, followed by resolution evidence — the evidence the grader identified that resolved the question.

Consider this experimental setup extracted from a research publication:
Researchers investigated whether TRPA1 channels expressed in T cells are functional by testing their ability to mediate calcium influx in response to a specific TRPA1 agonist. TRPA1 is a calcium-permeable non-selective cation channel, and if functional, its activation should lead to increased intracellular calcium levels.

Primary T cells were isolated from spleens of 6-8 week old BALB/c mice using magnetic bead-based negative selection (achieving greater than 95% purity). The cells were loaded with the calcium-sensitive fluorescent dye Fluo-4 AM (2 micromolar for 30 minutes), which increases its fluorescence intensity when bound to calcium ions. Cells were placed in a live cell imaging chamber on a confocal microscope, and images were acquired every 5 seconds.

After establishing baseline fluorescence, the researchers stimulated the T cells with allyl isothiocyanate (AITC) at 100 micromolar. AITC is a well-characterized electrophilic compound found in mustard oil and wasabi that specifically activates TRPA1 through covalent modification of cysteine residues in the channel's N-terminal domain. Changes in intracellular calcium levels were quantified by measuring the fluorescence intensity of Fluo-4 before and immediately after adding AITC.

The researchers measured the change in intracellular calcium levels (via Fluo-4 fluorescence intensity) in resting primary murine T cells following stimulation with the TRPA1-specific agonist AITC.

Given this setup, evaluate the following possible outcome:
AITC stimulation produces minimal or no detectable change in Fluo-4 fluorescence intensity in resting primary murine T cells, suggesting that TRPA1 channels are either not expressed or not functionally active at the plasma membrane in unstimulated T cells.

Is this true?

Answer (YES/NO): NO